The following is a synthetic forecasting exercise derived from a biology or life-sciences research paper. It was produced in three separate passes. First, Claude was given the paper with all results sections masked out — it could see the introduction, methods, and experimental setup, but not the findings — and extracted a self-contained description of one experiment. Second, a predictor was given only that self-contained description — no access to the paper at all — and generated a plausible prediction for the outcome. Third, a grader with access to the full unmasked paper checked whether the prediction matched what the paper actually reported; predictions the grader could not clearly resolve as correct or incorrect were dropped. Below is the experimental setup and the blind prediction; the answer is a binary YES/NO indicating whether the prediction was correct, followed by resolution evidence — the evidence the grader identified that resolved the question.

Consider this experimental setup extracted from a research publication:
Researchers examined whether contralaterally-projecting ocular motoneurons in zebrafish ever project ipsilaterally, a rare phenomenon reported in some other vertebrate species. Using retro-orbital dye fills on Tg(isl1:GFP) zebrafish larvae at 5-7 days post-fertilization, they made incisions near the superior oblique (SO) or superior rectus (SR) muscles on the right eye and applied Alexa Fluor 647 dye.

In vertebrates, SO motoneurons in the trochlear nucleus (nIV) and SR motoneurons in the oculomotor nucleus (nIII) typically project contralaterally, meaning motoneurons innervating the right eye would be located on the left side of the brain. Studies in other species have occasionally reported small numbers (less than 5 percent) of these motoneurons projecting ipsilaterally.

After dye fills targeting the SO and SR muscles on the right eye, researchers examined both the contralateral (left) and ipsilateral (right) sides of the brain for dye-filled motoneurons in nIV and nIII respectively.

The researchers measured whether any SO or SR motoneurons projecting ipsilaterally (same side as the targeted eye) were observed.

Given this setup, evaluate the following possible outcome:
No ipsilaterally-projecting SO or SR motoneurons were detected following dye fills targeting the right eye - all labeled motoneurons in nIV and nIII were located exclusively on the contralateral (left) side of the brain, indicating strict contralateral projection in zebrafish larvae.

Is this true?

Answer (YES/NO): NO